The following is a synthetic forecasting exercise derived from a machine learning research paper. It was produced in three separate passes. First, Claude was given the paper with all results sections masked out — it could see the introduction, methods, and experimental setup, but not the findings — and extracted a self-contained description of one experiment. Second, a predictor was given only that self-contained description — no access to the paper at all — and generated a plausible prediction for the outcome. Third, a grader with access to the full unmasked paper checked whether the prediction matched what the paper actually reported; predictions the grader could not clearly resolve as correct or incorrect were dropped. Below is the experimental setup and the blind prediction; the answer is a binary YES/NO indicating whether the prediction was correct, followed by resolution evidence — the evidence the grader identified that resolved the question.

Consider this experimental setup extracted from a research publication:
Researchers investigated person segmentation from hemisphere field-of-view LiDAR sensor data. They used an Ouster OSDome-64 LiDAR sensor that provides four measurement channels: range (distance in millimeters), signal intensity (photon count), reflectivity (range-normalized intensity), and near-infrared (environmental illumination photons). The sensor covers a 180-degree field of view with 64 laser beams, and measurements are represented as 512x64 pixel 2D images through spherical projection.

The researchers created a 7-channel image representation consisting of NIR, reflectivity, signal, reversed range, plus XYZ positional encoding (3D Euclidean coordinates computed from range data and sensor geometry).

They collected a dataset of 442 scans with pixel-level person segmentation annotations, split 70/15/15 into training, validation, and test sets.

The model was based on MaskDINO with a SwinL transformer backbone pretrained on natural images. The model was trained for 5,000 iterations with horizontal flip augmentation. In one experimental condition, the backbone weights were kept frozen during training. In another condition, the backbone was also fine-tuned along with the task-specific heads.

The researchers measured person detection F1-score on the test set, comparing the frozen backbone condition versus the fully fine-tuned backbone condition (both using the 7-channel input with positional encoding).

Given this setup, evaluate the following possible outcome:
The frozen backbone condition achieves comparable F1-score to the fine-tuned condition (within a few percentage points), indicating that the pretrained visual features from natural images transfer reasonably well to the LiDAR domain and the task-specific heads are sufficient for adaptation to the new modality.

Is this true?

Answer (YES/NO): YES